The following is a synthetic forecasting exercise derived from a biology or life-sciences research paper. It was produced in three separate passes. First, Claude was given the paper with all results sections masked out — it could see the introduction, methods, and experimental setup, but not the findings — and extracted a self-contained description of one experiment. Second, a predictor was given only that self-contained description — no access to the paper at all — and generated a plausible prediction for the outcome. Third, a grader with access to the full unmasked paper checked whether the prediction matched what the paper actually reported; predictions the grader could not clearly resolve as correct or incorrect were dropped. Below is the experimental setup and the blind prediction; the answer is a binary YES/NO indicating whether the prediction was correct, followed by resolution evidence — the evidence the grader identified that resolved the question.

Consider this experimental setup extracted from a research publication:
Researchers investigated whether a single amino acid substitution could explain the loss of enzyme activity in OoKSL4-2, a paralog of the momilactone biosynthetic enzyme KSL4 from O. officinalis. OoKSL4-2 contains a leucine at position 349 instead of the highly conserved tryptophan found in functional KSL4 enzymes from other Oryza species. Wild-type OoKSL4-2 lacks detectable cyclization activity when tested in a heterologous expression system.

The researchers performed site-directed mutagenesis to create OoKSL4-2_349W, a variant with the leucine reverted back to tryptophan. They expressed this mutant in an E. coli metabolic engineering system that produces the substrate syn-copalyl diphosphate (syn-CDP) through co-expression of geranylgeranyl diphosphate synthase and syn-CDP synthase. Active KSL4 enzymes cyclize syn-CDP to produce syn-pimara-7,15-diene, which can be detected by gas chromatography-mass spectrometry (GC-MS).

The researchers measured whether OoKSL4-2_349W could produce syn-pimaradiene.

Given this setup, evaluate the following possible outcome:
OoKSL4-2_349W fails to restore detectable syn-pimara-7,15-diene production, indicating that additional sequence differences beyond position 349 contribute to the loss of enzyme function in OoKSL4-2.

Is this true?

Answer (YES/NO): NO